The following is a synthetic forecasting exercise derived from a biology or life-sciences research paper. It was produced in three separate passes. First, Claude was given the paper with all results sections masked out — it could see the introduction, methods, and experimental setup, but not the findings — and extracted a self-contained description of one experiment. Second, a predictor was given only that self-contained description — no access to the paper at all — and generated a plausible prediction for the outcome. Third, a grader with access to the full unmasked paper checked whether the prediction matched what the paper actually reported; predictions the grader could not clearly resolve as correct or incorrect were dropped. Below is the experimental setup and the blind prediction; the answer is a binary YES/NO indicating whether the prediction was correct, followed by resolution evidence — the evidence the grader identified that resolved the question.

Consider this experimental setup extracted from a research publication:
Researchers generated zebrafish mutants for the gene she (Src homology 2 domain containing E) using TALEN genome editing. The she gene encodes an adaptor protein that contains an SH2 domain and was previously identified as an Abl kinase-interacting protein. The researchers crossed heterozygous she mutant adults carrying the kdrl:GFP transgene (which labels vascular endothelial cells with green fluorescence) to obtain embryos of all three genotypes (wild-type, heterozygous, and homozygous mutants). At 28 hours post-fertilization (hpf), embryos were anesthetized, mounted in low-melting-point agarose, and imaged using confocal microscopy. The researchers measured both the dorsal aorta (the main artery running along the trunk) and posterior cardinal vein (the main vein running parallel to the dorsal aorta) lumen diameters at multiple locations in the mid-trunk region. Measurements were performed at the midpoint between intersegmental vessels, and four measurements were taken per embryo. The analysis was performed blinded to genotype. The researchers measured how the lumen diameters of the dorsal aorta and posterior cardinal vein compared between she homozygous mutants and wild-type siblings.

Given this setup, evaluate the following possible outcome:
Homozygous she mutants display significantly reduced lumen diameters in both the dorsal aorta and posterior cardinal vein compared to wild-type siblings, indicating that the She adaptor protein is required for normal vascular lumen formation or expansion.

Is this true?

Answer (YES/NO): NO